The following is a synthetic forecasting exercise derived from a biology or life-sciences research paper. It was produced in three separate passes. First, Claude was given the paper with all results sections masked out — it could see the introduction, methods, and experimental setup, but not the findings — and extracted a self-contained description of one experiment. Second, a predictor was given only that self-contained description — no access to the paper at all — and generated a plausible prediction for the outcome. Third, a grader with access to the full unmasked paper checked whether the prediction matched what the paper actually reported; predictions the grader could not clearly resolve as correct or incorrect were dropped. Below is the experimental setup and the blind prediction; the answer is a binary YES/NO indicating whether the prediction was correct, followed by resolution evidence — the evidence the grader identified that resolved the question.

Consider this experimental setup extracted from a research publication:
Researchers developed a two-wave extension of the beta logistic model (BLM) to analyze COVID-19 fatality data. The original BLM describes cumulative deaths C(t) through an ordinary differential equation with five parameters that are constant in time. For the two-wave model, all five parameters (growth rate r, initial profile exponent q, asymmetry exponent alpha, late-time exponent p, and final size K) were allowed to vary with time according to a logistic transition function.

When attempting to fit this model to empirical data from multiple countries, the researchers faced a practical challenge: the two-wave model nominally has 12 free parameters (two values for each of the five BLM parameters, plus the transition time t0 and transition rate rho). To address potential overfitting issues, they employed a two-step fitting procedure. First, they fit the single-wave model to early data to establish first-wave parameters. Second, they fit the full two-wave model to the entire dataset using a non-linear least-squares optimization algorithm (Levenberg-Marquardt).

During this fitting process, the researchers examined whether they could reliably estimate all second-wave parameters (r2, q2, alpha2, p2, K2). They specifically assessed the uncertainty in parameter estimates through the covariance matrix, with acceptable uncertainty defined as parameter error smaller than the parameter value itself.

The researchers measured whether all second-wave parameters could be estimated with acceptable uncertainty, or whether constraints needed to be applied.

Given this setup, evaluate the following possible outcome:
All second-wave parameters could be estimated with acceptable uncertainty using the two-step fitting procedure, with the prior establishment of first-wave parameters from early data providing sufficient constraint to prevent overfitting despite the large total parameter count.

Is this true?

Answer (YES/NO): NO